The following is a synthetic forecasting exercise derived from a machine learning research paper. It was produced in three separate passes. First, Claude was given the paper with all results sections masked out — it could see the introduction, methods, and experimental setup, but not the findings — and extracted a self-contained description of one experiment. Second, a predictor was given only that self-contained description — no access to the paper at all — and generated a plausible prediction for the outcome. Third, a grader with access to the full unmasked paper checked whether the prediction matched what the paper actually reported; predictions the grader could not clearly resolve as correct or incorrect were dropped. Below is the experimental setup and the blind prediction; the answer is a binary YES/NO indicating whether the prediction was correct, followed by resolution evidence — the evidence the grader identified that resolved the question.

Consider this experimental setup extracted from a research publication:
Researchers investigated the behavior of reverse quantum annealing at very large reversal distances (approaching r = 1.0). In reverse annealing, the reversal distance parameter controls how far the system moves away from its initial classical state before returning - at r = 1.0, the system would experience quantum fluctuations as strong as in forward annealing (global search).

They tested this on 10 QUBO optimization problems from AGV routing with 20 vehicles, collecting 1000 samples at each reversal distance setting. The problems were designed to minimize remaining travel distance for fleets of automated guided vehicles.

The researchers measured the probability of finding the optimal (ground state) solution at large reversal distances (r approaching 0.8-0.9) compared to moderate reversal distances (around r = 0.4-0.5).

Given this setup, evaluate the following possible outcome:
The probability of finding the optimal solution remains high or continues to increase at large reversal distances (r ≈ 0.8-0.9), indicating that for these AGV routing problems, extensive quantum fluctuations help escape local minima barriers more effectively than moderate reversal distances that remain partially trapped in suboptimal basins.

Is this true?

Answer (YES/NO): NO